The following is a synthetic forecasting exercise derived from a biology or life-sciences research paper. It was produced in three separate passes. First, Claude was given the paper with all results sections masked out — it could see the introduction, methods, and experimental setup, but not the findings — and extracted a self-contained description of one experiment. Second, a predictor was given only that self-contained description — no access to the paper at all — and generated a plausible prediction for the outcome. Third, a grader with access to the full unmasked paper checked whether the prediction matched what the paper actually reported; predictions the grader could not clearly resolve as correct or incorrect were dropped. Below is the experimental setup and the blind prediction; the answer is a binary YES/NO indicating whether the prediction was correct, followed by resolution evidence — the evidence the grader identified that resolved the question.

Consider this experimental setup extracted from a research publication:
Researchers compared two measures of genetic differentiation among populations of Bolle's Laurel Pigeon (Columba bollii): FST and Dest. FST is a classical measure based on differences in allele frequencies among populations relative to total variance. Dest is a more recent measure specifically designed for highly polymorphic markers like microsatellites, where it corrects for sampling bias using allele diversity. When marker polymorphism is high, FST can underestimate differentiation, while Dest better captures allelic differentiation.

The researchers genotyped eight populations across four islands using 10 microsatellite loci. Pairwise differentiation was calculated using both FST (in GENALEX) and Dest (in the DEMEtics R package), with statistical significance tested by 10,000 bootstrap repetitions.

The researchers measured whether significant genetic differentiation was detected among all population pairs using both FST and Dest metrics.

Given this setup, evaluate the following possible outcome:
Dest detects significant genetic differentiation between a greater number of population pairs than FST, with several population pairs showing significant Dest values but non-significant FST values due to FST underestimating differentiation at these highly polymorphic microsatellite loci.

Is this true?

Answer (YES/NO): NO